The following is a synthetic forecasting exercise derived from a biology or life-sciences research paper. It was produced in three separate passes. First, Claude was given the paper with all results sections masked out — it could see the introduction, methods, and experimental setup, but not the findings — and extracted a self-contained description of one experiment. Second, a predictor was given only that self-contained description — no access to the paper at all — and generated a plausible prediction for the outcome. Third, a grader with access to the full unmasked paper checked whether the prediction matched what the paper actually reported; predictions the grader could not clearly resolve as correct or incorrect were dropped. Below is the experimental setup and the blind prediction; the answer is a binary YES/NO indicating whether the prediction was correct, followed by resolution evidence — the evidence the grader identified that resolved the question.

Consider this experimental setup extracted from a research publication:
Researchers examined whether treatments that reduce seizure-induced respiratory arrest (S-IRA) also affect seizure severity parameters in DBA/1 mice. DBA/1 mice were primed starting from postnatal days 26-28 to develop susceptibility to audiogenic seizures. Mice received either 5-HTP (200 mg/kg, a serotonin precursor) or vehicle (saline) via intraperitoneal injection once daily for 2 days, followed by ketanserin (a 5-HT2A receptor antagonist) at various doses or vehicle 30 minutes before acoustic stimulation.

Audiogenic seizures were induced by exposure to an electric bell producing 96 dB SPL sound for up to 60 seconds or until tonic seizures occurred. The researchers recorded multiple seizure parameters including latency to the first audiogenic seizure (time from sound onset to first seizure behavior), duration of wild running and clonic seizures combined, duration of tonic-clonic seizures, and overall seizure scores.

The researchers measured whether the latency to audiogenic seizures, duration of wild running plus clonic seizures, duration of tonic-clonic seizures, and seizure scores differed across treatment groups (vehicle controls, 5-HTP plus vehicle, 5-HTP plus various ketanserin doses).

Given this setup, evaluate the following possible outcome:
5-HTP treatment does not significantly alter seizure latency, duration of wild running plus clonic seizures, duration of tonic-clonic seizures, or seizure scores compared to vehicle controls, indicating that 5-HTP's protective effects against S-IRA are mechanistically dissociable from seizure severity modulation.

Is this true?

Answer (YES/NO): YES